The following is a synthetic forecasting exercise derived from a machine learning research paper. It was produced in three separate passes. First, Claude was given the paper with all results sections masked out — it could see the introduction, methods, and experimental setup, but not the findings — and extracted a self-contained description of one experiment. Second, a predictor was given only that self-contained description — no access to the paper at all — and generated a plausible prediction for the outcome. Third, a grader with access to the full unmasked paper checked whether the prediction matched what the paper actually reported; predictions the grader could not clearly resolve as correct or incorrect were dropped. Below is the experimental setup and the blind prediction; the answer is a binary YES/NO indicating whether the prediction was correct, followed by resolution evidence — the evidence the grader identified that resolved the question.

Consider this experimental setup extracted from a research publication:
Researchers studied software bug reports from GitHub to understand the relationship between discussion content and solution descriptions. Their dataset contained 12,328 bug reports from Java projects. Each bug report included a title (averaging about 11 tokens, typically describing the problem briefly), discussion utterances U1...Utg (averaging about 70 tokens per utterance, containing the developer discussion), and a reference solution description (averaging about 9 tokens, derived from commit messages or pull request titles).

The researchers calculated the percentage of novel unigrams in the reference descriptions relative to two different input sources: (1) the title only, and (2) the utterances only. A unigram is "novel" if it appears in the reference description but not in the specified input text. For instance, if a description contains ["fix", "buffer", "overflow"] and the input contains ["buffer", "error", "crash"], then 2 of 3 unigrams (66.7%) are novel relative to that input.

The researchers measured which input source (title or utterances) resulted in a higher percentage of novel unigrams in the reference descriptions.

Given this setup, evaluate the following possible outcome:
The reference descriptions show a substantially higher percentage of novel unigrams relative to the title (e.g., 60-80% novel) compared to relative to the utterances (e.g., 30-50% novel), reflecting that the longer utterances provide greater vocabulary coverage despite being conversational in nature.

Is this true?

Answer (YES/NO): NO